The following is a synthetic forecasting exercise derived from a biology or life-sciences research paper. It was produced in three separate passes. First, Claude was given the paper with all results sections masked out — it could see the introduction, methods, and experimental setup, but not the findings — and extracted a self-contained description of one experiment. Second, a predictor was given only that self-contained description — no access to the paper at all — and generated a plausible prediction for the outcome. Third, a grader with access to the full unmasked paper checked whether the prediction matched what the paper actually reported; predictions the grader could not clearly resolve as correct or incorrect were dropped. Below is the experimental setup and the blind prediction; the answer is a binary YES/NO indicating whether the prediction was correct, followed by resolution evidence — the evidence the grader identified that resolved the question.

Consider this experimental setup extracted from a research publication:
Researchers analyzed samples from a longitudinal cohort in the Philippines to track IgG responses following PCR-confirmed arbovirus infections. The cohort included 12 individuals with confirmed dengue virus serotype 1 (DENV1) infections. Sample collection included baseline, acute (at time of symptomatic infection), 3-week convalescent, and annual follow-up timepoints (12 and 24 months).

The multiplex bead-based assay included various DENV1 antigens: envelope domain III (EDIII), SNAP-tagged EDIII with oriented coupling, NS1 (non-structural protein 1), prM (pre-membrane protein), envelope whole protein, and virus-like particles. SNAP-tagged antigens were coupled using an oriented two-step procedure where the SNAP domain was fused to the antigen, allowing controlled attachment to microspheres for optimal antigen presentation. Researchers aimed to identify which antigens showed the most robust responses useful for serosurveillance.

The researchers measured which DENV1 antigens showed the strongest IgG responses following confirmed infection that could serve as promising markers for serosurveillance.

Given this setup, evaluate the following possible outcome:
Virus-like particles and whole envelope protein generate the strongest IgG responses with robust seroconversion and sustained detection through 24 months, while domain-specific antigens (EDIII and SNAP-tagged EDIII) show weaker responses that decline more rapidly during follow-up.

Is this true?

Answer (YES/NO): NO